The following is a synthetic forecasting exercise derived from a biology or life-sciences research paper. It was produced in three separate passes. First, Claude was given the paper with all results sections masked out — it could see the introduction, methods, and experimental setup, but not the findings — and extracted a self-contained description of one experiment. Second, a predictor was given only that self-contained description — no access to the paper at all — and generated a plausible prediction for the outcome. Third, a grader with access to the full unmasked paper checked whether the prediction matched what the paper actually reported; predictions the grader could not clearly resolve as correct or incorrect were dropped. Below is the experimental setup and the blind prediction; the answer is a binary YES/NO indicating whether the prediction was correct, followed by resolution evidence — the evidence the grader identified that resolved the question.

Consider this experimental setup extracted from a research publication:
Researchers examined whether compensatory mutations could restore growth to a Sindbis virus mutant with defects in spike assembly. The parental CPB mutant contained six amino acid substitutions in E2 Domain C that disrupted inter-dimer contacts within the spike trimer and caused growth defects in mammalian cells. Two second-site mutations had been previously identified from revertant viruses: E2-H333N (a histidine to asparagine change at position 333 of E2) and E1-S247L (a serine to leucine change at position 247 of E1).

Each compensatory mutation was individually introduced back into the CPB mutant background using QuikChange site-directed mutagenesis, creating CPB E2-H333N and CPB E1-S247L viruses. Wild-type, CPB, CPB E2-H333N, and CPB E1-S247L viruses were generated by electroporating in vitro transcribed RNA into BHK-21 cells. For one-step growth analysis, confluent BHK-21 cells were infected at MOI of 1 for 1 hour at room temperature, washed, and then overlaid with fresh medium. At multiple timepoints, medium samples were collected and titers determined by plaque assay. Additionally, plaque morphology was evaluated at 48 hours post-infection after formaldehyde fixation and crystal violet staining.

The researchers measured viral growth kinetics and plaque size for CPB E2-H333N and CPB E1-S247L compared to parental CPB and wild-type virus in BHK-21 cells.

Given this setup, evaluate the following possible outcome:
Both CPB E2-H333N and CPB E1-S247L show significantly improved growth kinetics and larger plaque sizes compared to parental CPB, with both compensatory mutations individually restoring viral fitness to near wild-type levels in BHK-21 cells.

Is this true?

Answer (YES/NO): YES